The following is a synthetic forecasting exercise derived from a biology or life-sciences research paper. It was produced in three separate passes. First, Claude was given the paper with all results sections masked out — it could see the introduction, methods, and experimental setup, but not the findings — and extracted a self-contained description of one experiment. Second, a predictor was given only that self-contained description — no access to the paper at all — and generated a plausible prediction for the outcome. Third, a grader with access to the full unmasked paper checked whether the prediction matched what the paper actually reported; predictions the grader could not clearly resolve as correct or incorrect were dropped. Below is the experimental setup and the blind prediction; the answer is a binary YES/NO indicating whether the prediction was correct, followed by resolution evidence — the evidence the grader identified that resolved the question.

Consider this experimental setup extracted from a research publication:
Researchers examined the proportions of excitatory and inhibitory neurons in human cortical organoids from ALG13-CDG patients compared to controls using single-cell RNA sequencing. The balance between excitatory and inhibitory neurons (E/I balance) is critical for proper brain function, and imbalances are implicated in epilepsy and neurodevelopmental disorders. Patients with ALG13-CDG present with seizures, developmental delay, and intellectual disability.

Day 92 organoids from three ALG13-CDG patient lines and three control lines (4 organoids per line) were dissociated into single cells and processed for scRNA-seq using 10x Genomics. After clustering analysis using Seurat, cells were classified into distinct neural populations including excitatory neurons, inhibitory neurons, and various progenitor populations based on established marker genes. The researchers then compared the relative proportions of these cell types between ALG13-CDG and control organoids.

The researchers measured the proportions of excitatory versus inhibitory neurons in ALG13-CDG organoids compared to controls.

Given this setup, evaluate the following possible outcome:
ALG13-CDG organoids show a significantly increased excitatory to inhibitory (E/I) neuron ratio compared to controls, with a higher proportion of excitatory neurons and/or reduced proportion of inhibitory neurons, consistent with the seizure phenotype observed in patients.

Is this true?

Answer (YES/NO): NO